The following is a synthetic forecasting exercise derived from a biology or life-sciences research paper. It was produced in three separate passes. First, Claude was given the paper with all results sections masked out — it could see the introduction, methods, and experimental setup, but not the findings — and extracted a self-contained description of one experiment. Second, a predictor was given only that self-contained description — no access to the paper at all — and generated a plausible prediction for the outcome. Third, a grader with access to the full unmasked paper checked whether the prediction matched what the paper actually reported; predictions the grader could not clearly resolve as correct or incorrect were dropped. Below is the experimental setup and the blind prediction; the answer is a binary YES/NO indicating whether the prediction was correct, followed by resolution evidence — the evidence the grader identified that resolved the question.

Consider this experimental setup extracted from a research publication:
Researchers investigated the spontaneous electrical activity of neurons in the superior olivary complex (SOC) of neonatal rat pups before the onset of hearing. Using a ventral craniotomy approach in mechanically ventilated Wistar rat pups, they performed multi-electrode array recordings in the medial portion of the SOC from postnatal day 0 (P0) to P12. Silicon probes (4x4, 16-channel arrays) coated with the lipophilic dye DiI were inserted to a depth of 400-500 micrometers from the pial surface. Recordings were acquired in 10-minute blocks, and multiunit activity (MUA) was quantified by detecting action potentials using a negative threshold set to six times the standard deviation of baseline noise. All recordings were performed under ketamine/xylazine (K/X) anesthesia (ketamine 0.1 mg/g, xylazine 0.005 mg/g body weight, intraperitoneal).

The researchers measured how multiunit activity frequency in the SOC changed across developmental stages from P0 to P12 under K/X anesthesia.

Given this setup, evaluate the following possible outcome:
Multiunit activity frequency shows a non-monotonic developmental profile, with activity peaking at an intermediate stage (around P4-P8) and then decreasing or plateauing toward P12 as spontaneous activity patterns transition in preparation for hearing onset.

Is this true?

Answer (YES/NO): NO